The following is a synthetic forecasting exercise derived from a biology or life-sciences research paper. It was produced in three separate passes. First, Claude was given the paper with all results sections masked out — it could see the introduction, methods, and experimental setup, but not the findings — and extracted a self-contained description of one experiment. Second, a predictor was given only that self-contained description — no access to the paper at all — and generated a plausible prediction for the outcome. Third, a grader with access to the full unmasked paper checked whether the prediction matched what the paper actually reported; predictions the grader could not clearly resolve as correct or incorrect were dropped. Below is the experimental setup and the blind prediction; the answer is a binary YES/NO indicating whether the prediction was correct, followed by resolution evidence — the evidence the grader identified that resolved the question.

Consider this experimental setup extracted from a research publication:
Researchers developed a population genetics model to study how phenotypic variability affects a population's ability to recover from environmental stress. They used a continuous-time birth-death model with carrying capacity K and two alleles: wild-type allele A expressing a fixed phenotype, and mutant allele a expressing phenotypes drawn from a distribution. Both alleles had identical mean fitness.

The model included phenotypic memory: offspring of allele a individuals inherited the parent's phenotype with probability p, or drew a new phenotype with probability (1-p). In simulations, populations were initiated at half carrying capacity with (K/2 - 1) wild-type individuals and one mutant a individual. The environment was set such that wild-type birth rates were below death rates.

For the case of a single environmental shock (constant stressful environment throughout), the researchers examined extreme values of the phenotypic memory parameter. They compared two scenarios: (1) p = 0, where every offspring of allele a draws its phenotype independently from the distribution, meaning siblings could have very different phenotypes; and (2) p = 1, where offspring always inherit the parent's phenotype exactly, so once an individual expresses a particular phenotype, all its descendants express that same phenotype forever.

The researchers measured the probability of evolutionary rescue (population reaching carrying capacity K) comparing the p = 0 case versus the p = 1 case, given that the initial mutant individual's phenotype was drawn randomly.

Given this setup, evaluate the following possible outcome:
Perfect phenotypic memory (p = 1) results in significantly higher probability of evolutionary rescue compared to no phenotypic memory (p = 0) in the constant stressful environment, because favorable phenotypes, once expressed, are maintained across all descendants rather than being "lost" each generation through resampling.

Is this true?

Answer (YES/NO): NO